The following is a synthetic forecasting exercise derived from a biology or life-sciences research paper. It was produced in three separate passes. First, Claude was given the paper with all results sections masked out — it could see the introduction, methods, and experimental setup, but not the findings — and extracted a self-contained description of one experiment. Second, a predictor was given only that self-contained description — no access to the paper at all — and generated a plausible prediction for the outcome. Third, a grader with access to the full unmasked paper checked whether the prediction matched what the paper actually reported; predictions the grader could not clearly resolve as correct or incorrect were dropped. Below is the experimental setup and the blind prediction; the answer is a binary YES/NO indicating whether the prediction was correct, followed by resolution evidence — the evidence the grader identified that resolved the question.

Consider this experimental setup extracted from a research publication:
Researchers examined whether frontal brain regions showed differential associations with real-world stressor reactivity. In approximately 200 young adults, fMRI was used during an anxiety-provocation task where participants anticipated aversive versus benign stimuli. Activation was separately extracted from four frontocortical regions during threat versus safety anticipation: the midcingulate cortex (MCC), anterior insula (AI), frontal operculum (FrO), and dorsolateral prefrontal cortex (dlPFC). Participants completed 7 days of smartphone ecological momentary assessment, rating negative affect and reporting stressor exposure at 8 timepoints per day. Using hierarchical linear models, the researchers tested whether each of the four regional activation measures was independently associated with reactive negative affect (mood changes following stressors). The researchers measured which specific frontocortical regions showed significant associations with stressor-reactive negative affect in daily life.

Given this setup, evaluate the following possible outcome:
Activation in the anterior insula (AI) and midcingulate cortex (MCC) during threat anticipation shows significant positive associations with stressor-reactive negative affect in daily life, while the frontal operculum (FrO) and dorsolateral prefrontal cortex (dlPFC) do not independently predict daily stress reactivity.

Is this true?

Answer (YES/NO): NO